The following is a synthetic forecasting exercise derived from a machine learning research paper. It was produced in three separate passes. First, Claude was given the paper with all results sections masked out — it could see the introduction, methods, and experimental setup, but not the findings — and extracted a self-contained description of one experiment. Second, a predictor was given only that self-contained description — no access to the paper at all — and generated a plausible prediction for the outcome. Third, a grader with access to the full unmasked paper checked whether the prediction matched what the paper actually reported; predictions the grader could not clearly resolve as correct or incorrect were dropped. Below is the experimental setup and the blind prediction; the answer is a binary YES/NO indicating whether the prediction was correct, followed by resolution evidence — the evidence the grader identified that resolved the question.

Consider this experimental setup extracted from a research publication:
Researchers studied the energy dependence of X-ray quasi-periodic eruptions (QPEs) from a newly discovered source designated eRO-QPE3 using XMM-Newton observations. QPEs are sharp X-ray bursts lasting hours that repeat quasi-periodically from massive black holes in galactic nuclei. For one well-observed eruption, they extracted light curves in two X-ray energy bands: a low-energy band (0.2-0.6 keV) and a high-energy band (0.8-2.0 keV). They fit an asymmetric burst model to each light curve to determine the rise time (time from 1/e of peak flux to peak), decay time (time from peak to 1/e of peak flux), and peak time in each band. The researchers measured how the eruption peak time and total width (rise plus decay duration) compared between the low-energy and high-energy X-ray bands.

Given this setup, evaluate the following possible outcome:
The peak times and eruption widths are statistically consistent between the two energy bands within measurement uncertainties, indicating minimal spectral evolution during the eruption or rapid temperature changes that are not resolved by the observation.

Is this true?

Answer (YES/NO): NO